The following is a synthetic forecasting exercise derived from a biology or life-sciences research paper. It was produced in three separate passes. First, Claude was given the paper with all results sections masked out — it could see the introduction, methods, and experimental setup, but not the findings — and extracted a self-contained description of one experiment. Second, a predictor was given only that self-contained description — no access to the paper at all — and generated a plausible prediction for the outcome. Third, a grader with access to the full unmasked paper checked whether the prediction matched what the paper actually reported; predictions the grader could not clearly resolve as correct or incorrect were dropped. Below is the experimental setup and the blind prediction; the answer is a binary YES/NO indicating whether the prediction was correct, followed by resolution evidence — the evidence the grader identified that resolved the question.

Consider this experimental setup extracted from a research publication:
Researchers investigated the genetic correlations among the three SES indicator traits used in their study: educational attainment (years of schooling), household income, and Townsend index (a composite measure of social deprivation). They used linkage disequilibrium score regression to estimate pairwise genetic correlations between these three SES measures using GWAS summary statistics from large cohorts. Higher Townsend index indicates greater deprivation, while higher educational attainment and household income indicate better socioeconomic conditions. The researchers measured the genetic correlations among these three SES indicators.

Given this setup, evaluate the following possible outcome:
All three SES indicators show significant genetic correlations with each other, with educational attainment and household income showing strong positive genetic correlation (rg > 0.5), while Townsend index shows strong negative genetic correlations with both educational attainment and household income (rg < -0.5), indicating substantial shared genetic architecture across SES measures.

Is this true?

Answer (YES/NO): NO